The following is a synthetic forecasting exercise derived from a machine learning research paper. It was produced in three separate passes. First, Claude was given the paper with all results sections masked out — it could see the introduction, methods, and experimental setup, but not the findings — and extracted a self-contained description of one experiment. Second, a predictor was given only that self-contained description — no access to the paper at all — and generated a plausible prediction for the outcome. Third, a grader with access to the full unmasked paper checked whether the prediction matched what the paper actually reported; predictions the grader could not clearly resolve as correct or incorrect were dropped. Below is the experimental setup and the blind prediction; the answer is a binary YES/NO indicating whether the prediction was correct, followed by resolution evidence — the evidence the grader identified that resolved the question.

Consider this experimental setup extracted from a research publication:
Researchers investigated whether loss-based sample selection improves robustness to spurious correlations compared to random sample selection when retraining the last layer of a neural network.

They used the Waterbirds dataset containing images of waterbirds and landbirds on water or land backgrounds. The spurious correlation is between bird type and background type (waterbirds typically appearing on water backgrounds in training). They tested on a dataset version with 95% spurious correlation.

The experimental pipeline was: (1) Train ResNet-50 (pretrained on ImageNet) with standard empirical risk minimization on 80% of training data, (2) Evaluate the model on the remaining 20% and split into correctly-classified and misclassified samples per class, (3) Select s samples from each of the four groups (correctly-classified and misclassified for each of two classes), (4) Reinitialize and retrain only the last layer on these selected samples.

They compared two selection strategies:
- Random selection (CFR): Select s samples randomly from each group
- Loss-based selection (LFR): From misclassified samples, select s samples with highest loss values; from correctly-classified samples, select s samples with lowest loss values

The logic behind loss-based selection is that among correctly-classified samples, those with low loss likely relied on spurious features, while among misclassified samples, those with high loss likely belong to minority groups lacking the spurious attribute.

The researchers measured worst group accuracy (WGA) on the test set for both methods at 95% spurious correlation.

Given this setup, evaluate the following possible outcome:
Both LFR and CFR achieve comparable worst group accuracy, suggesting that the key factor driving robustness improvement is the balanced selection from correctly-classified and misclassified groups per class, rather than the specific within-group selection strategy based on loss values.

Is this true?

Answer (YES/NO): NO